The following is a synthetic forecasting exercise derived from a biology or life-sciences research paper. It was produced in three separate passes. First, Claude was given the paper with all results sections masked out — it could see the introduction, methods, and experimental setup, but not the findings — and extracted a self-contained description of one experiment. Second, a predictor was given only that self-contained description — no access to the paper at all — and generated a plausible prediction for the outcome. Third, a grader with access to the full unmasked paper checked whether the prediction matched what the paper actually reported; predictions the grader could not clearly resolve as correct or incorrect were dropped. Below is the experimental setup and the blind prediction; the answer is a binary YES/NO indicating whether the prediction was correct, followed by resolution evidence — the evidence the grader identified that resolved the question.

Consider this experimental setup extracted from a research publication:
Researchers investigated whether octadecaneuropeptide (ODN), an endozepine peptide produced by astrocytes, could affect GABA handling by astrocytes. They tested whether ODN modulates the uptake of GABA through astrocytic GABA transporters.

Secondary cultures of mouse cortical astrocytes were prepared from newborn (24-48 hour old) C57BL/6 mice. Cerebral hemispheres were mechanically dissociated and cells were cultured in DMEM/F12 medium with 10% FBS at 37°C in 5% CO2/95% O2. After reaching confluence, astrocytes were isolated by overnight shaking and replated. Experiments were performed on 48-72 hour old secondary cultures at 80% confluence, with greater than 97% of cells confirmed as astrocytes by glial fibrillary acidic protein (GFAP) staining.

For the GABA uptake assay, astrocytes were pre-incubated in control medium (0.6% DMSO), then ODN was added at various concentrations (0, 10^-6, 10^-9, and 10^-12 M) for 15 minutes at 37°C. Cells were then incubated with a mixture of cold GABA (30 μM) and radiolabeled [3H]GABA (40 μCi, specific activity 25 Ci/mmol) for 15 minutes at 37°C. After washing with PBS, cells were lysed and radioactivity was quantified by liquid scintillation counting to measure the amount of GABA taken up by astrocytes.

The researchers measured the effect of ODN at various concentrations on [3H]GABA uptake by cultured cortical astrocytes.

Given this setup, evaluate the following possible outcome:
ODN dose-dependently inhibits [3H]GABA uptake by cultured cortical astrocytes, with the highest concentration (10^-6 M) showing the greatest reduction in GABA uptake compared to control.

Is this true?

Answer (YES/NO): NO